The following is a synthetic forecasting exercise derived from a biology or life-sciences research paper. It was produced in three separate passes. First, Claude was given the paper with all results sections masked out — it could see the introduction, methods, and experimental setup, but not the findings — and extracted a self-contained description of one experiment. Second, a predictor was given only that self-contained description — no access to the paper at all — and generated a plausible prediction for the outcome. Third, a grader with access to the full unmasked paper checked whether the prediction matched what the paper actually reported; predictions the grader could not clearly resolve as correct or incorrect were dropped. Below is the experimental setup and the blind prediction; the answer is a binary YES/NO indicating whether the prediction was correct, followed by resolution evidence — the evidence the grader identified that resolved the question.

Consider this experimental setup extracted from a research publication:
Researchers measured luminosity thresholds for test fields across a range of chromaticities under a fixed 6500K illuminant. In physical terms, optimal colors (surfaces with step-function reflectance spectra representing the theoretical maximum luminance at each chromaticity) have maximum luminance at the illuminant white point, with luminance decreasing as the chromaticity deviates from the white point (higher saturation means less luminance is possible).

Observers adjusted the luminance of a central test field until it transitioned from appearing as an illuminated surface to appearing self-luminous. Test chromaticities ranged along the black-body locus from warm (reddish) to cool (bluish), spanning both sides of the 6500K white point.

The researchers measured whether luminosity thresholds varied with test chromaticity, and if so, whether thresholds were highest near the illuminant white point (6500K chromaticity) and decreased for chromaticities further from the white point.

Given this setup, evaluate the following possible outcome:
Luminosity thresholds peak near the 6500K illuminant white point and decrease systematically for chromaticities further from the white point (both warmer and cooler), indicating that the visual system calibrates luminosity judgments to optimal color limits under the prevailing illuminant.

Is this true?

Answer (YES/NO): YES